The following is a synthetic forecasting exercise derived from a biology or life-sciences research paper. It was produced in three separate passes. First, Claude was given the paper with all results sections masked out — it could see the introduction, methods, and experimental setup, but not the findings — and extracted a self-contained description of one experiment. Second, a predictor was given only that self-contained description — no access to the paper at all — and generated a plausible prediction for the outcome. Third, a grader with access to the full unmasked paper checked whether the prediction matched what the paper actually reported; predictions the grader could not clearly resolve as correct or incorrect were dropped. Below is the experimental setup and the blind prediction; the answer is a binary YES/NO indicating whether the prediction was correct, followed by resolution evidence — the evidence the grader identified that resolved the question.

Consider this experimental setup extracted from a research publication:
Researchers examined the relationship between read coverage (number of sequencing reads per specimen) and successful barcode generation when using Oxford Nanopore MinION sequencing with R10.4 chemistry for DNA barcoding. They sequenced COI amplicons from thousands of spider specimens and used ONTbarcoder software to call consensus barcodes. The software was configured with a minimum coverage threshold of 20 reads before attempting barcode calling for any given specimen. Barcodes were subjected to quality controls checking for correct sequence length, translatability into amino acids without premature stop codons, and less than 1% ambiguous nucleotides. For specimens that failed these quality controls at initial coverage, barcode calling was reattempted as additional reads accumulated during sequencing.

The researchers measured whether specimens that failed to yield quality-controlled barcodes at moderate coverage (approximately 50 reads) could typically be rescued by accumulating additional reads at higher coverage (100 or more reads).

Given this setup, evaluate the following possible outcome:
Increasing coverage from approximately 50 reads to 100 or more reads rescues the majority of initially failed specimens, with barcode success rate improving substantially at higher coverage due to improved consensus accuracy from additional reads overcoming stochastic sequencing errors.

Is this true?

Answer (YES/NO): NO